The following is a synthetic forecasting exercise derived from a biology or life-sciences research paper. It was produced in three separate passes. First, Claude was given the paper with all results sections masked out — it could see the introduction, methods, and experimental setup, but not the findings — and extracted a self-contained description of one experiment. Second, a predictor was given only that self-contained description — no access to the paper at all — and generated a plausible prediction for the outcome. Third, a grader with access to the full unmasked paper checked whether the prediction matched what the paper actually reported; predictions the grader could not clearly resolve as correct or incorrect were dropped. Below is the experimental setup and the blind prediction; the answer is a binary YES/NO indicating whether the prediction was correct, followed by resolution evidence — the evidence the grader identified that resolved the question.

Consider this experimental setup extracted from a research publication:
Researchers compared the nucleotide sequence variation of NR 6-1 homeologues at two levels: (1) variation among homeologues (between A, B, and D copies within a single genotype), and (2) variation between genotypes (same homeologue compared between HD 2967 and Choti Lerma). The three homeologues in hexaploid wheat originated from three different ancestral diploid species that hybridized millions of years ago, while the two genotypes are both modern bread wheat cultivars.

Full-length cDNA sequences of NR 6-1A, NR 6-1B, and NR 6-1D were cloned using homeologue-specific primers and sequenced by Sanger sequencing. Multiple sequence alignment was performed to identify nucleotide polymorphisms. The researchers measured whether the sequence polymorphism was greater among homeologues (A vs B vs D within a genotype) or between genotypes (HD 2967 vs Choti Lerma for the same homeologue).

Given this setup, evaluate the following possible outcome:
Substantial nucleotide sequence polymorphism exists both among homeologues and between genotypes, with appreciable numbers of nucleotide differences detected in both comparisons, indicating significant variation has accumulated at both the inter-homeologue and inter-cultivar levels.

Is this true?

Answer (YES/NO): NO